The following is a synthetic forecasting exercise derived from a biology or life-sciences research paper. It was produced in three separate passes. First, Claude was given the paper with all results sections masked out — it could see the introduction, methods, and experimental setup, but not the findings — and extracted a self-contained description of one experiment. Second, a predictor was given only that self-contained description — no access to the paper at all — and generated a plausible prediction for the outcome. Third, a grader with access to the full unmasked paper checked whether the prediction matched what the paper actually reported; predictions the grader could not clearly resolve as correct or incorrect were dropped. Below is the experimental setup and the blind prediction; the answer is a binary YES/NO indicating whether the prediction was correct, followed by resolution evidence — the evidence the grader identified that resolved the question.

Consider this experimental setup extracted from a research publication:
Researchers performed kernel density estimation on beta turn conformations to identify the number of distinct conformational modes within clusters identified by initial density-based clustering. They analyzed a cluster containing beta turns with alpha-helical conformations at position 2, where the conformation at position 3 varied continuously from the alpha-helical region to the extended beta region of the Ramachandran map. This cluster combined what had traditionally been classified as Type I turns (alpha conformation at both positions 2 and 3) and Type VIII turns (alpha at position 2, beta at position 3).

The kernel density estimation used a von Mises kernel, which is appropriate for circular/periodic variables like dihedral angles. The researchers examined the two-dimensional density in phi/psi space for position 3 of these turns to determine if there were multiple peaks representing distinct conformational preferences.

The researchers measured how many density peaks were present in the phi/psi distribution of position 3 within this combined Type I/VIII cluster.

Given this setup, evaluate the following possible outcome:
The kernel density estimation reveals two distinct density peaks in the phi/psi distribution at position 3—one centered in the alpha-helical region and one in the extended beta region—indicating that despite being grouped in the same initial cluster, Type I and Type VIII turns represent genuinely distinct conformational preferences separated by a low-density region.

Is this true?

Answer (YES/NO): NO